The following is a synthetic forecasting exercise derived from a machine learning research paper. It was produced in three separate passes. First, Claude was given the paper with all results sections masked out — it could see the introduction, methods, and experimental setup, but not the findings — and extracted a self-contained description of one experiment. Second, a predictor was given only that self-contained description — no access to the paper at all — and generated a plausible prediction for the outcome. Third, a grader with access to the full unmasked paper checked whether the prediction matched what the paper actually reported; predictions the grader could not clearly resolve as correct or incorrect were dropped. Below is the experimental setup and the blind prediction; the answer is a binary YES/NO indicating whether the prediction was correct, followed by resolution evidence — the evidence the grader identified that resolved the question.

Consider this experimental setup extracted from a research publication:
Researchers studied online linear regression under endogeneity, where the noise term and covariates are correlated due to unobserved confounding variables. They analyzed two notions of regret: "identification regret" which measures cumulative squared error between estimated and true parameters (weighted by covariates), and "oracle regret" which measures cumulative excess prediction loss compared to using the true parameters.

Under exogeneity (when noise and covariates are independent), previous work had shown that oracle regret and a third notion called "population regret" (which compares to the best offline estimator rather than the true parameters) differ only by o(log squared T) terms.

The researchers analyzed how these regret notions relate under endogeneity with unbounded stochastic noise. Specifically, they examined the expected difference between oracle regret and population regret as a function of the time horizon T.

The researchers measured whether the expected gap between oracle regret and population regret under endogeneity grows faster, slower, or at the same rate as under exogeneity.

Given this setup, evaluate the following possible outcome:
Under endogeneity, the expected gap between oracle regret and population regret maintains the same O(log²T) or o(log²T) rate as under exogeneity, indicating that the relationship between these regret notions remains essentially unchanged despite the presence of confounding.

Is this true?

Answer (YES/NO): NO